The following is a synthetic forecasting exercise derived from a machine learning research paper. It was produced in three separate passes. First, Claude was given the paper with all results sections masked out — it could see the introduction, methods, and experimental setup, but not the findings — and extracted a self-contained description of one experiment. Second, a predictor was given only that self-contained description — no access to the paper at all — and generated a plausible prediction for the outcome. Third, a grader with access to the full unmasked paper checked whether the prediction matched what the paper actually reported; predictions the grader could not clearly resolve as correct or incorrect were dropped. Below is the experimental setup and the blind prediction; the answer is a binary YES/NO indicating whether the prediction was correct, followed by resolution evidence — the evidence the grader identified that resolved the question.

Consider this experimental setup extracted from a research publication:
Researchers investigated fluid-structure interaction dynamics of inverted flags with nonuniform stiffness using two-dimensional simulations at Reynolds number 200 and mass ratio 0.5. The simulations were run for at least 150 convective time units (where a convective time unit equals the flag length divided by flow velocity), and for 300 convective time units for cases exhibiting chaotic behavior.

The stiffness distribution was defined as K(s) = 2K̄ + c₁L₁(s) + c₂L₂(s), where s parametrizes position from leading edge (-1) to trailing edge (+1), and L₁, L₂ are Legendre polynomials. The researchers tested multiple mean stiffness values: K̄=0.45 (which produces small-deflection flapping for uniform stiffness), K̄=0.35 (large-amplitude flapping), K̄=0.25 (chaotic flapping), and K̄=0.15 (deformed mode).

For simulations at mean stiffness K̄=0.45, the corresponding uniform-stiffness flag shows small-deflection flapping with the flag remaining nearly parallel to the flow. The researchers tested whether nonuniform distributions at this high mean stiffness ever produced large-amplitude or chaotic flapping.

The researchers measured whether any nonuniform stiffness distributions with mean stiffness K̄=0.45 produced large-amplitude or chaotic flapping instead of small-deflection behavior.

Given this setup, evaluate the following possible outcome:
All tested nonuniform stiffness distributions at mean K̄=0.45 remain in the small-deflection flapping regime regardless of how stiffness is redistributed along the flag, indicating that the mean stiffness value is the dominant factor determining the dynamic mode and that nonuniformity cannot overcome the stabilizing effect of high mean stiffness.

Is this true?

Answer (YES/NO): NO